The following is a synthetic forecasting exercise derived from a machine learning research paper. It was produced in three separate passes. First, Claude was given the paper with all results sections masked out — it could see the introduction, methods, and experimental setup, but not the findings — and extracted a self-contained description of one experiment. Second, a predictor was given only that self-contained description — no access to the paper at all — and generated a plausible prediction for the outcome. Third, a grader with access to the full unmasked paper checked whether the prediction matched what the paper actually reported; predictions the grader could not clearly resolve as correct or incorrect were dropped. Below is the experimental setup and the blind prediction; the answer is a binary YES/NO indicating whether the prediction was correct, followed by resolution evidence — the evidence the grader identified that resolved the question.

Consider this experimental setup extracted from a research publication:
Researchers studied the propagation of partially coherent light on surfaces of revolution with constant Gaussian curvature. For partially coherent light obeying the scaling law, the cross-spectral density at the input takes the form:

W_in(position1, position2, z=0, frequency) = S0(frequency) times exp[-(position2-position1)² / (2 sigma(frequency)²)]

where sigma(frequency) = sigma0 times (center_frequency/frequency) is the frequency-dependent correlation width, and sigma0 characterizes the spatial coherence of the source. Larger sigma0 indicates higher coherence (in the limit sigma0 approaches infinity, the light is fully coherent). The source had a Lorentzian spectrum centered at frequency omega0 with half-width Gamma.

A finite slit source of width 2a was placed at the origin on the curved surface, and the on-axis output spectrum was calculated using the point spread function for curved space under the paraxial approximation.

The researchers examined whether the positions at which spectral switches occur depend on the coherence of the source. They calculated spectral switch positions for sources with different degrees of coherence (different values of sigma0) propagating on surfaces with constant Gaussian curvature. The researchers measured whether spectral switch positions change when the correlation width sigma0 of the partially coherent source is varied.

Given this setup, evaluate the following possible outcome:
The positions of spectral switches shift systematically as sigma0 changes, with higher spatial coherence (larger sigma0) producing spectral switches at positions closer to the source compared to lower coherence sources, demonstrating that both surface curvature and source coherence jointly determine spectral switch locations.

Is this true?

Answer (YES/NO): NO